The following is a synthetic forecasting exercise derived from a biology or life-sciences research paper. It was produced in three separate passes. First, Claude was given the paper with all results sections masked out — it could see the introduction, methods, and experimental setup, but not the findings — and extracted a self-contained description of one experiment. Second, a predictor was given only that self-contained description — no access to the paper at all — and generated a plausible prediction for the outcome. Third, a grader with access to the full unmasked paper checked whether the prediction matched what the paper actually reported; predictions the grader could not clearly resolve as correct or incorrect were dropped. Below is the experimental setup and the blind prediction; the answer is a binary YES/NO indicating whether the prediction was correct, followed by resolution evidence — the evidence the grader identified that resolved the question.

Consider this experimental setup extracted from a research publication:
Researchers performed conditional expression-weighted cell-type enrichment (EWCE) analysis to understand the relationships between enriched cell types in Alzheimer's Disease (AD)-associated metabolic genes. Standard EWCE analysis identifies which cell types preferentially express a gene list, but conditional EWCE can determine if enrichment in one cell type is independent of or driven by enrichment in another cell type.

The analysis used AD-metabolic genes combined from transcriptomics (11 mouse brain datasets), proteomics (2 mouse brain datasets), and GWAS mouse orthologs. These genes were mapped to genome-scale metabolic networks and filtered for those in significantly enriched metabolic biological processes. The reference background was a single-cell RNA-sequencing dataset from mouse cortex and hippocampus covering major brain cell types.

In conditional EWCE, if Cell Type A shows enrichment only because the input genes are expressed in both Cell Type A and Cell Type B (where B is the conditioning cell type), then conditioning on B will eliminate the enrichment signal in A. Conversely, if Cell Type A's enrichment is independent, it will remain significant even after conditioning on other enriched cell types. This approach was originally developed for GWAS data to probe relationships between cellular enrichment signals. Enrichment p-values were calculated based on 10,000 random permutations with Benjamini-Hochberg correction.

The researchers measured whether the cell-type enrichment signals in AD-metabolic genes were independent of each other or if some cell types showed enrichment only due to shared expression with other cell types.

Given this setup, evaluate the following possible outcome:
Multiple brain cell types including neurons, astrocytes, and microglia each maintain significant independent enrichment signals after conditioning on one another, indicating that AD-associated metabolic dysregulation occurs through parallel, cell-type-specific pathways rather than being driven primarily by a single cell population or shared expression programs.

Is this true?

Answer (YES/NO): NO